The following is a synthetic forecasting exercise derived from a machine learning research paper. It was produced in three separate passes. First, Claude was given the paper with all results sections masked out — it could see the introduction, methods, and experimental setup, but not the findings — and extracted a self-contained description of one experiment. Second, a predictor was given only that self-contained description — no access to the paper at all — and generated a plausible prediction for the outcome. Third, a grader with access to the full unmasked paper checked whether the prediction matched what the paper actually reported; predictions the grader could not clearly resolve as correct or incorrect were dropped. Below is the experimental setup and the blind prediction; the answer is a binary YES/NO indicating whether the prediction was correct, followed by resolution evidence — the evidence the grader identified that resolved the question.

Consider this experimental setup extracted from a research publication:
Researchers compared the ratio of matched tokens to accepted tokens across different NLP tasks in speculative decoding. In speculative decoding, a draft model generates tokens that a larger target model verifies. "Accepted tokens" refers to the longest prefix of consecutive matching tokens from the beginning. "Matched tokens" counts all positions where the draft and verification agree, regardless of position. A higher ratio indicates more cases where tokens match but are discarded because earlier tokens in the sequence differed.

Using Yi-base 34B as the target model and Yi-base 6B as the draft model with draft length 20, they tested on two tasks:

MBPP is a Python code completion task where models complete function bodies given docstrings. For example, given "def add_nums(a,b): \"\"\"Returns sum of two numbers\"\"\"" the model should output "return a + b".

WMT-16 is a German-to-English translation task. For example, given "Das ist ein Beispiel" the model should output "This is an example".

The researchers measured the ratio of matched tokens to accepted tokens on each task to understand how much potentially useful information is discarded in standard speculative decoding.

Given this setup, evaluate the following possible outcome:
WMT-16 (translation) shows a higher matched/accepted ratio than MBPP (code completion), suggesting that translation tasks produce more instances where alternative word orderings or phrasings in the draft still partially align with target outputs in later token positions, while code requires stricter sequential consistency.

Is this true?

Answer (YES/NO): YES